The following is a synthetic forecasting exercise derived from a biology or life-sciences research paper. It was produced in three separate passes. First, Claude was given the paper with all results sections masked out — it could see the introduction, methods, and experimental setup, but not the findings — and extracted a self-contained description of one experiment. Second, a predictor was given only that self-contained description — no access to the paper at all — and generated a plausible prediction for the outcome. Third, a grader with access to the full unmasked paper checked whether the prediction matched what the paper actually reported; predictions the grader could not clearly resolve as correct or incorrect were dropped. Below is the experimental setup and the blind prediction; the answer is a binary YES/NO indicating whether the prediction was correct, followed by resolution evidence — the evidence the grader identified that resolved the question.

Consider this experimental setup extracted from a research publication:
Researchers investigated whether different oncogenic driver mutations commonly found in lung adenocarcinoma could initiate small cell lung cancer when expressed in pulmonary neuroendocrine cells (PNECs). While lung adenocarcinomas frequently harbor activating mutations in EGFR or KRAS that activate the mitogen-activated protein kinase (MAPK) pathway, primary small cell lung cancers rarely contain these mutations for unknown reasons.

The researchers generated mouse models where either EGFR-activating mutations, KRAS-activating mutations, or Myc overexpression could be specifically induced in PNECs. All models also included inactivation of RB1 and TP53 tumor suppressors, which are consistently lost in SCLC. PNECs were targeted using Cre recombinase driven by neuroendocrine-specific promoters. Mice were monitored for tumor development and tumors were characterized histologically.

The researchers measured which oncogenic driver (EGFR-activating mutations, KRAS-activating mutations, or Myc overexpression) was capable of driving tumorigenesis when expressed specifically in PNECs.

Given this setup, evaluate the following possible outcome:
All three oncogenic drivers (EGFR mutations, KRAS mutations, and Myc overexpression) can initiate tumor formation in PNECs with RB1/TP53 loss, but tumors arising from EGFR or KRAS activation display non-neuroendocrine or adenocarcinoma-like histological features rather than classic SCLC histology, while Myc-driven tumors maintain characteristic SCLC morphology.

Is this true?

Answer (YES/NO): NO